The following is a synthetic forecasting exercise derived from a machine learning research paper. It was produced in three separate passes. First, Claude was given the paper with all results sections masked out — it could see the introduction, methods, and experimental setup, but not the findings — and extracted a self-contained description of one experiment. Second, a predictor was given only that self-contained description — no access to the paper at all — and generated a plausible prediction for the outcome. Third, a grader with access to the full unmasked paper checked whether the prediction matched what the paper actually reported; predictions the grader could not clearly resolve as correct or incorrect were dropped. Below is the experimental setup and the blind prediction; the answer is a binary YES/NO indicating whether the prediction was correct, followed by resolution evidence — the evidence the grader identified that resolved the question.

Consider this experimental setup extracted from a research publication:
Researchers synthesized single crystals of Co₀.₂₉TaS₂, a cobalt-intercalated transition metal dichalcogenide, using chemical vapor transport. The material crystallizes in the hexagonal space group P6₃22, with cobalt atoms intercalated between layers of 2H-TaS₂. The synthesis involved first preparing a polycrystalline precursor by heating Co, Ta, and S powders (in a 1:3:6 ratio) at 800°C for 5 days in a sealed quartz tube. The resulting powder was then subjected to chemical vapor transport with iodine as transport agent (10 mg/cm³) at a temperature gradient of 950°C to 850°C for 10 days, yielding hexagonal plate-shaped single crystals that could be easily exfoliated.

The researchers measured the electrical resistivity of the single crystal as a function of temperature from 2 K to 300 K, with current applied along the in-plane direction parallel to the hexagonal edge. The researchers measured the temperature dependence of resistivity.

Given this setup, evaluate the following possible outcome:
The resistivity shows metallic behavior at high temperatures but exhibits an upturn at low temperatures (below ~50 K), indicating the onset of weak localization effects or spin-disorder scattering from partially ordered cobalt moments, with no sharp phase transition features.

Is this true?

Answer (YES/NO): NO